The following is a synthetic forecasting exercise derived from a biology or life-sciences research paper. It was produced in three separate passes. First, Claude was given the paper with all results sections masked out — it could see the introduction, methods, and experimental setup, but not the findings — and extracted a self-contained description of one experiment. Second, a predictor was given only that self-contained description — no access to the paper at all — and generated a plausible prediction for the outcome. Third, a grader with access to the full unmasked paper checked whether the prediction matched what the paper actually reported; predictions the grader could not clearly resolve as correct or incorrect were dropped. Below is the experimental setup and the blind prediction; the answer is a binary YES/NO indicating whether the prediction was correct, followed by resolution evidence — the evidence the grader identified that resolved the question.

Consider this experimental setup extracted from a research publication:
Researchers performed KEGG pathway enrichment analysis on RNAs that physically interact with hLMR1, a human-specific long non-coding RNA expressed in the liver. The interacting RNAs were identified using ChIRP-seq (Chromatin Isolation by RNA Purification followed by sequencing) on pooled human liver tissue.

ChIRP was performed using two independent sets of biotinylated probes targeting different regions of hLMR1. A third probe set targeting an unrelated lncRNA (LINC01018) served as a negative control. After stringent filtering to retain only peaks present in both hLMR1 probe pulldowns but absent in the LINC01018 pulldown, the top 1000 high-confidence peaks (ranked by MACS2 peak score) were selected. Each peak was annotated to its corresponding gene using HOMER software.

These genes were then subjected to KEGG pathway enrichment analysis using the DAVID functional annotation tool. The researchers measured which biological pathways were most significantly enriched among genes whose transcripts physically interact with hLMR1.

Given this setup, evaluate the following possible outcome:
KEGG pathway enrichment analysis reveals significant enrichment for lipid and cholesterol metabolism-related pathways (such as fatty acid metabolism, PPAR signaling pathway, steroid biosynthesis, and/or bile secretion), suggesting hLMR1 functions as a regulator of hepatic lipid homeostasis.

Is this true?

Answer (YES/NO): NO